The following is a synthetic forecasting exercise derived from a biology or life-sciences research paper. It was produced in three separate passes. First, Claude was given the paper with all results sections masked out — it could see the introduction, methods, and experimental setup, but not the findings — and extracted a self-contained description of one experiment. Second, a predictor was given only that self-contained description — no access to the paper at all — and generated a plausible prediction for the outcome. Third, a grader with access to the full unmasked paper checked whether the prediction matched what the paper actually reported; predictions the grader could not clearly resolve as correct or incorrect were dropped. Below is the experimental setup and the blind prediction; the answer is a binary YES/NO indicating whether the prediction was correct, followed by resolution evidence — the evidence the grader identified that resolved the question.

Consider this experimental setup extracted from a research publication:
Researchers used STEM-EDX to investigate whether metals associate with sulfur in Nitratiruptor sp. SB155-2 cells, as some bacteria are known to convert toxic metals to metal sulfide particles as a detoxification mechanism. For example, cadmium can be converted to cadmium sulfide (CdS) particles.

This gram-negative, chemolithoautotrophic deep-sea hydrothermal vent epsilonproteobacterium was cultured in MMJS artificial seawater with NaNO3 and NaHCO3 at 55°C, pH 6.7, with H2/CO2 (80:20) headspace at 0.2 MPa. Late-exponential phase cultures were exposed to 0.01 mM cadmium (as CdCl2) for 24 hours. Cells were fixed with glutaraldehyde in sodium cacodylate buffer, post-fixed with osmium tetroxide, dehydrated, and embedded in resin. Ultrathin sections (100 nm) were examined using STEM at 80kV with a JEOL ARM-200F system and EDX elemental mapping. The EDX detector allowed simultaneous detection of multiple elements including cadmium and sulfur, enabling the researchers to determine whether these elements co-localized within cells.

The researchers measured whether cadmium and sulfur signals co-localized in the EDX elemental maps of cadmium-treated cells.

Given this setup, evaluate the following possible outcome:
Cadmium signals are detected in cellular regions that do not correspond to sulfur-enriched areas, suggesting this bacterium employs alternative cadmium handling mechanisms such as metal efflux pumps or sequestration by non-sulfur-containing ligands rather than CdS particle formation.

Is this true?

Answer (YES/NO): NO